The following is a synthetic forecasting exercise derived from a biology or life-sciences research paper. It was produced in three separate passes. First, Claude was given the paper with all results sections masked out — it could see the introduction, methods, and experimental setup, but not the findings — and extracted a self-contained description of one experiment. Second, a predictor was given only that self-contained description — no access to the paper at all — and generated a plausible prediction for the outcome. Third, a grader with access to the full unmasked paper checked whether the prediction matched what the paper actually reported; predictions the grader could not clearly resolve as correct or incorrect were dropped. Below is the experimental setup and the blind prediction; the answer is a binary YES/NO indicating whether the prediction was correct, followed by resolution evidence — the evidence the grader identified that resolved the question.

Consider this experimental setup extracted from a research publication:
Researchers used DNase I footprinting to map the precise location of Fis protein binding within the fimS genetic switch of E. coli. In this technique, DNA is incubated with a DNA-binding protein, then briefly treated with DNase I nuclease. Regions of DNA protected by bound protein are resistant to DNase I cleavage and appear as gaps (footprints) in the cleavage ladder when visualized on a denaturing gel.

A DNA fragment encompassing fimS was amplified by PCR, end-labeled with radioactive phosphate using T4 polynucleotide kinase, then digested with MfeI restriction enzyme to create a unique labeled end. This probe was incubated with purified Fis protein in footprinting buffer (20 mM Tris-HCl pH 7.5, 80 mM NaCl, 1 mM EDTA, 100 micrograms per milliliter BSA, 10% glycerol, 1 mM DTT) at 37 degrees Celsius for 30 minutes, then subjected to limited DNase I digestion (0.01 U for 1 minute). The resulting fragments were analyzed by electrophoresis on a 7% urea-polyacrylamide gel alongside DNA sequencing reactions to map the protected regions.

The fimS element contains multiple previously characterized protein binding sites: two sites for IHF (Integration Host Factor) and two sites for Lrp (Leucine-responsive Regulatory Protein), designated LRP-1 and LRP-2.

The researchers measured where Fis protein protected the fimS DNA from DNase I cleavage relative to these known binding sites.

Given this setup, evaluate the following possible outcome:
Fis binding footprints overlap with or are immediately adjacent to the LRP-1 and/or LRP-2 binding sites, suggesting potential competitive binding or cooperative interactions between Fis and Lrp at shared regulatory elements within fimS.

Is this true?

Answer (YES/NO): YES